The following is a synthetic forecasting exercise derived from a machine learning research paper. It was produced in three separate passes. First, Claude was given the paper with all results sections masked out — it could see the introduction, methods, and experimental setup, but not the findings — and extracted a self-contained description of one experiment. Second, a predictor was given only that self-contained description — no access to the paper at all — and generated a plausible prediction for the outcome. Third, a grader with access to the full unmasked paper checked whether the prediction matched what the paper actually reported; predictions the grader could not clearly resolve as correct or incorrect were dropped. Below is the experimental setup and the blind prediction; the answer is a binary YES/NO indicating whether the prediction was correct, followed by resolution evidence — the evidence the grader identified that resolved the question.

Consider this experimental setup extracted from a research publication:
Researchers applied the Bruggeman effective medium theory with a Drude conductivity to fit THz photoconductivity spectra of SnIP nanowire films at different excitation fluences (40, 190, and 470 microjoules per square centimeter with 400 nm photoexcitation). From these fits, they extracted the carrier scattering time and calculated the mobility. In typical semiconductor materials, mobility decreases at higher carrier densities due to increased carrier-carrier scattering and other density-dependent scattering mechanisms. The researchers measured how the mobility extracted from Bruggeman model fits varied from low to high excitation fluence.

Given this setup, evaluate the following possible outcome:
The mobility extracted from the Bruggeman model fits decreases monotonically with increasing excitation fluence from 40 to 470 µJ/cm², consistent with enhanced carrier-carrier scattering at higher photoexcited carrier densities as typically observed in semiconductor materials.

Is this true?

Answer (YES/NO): NO